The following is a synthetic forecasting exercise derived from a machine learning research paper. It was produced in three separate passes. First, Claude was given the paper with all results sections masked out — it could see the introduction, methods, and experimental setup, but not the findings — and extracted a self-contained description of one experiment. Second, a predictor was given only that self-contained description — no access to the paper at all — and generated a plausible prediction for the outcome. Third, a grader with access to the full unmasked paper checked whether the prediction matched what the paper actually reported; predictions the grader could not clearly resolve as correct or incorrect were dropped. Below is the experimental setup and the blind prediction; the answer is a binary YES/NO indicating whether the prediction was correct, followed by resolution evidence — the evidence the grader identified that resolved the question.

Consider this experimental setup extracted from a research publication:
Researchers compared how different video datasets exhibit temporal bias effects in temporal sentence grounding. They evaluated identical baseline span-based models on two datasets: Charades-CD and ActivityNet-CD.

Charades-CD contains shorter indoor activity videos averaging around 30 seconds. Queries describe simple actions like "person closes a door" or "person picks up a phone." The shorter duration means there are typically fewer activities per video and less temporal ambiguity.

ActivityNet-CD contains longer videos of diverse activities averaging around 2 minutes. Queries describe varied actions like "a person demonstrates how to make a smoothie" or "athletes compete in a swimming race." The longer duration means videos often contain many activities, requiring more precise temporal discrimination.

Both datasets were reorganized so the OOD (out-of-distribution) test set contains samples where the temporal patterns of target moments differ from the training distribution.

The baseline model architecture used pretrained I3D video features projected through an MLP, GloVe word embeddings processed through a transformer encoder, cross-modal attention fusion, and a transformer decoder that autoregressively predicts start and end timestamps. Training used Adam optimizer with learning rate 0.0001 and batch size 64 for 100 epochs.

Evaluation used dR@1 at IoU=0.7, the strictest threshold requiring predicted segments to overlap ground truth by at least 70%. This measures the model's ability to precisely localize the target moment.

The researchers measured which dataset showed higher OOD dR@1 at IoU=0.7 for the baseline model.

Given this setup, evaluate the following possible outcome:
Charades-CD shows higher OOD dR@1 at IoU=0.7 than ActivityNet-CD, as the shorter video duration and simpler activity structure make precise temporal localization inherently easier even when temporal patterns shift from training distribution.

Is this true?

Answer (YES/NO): YES